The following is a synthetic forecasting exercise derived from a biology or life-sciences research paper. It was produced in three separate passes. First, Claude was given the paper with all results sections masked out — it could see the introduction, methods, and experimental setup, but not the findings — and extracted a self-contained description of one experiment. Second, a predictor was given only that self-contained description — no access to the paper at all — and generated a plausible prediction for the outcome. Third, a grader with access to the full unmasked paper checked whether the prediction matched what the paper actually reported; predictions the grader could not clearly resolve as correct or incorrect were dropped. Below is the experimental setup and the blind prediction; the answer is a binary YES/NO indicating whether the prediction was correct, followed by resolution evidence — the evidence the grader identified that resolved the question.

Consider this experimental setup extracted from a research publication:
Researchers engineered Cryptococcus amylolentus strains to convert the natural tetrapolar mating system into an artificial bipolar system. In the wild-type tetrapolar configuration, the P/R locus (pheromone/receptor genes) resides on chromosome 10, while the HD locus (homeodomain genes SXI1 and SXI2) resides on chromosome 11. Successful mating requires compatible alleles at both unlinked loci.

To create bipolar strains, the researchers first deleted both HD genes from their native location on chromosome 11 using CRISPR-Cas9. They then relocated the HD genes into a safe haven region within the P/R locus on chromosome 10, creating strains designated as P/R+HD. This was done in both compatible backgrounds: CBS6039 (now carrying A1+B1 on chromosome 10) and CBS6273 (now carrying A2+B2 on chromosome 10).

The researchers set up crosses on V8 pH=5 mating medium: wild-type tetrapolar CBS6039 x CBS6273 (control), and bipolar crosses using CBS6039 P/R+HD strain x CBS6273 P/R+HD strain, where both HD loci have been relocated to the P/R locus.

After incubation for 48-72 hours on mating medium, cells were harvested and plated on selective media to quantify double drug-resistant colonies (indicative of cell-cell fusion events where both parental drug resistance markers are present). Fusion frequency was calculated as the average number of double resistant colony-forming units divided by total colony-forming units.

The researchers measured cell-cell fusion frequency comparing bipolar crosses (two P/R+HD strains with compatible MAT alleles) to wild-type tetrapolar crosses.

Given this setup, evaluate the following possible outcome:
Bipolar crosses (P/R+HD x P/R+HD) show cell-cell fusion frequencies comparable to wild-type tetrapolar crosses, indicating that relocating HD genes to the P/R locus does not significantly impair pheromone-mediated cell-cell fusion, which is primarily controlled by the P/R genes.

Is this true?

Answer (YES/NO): NO